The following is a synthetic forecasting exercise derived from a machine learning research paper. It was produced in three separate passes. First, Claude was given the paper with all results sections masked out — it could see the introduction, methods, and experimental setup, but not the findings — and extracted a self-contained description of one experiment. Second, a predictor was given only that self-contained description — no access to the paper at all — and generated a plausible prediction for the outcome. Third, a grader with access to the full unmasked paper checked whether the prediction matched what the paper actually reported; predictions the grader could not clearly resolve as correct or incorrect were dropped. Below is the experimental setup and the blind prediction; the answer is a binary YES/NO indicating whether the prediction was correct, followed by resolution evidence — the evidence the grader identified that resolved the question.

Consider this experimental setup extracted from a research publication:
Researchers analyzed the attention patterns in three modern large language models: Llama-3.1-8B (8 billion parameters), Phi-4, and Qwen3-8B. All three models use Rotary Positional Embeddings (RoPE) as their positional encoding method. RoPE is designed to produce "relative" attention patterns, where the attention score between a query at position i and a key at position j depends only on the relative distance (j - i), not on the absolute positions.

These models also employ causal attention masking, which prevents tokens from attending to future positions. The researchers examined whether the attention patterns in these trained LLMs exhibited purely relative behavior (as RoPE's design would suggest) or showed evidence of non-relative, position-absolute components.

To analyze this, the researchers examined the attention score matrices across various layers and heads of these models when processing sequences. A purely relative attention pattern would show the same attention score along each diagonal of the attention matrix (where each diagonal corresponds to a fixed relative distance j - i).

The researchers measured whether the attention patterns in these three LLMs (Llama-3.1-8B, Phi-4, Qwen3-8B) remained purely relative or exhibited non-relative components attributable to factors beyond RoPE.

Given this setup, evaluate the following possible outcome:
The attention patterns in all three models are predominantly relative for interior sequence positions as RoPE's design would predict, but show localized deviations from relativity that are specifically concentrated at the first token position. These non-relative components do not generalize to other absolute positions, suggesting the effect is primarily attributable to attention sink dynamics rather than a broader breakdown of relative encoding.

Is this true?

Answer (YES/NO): NO